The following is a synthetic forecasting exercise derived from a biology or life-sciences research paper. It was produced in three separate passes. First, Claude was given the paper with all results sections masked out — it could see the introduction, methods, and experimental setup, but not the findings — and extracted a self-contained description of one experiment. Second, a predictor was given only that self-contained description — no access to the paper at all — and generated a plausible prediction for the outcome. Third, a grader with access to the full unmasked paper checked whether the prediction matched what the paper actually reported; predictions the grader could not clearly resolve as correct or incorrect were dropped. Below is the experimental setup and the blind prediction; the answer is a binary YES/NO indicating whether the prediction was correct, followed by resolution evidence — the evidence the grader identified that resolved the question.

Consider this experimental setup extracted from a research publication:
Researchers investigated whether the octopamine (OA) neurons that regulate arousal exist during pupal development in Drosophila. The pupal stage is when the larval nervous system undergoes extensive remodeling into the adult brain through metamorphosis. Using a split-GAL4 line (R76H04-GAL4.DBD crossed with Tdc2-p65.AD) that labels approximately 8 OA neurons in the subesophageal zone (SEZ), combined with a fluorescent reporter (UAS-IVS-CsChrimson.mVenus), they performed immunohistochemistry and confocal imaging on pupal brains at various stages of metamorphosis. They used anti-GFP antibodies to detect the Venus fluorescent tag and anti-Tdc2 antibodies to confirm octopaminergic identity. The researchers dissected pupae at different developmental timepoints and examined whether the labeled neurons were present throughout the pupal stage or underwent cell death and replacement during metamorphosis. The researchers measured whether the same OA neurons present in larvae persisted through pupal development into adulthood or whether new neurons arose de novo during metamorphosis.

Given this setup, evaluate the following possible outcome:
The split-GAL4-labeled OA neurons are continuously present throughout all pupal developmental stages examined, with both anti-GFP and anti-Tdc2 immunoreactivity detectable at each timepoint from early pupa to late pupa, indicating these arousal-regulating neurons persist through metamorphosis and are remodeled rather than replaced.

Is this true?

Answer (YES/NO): NO